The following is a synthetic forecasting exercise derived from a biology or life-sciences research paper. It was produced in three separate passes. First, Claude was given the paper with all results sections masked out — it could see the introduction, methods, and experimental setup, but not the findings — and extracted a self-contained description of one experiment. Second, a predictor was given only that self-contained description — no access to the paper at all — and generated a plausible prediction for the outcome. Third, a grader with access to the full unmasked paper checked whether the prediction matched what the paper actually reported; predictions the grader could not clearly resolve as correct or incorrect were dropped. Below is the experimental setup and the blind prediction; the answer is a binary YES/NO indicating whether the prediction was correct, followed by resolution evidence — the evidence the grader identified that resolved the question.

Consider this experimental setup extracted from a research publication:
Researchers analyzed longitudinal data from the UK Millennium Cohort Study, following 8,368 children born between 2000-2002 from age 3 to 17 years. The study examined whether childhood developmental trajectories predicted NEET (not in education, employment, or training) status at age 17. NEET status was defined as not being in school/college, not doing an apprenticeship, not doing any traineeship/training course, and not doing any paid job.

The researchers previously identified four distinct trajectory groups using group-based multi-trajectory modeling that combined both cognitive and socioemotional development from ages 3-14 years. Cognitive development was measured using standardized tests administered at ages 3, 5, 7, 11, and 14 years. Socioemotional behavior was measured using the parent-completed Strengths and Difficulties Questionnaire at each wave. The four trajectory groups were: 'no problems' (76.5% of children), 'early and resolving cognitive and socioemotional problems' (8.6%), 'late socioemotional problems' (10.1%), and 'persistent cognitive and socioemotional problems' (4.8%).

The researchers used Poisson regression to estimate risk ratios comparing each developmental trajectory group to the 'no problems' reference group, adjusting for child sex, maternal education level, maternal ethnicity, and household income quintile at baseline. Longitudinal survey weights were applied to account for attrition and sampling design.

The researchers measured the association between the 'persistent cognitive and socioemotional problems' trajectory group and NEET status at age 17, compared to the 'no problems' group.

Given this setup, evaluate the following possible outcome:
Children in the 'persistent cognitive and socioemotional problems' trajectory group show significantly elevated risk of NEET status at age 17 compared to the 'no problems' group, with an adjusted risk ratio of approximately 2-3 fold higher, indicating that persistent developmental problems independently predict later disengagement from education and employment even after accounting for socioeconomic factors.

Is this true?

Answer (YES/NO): NO